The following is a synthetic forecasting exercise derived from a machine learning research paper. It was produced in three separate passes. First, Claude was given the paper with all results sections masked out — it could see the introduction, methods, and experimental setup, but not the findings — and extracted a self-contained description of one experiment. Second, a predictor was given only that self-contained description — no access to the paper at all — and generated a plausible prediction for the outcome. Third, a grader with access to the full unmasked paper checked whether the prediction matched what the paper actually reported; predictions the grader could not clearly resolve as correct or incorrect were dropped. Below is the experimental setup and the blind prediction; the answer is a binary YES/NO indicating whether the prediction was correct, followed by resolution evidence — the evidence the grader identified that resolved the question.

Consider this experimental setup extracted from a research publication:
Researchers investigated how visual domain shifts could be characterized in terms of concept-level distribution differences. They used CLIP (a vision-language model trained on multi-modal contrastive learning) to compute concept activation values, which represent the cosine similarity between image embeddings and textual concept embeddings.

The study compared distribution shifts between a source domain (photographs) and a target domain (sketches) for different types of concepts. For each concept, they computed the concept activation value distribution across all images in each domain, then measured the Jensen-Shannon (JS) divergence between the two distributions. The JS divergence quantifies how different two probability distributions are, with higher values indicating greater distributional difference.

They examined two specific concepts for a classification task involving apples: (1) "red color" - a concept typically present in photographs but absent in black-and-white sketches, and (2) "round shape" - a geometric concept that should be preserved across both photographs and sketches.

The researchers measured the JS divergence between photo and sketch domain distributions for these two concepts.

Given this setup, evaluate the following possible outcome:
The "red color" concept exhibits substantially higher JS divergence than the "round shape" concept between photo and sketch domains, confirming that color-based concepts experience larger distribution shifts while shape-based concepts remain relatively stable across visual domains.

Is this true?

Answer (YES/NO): YES